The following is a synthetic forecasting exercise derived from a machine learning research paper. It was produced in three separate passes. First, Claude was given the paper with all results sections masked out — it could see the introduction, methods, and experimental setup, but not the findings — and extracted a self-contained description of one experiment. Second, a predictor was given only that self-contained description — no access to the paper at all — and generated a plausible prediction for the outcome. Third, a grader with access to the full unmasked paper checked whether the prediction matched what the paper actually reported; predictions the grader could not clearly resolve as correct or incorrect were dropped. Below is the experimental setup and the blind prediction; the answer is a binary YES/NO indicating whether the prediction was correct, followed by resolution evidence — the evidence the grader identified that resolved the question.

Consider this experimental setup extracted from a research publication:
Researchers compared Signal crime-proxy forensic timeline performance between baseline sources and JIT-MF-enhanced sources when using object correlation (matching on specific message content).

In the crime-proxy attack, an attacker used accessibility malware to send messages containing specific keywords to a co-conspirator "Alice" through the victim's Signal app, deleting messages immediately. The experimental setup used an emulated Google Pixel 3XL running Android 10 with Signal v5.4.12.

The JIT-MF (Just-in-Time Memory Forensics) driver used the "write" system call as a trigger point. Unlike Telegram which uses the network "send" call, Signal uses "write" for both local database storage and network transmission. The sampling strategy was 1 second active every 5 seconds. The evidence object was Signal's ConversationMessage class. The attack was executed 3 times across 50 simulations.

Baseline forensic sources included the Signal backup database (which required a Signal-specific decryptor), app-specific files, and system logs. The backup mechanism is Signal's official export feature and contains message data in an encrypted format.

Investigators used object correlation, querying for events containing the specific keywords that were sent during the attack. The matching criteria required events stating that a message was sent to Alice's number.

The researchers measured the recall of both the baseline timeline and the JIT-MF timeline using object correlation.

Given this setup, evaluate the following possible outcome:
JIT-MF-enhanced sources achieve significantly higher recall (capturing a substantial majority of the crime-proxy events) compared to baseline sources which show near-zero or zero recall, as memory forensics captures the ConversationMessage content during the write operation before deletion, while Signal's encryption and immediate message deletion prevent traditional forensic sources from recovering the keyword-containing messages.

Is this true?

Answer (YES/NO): YES